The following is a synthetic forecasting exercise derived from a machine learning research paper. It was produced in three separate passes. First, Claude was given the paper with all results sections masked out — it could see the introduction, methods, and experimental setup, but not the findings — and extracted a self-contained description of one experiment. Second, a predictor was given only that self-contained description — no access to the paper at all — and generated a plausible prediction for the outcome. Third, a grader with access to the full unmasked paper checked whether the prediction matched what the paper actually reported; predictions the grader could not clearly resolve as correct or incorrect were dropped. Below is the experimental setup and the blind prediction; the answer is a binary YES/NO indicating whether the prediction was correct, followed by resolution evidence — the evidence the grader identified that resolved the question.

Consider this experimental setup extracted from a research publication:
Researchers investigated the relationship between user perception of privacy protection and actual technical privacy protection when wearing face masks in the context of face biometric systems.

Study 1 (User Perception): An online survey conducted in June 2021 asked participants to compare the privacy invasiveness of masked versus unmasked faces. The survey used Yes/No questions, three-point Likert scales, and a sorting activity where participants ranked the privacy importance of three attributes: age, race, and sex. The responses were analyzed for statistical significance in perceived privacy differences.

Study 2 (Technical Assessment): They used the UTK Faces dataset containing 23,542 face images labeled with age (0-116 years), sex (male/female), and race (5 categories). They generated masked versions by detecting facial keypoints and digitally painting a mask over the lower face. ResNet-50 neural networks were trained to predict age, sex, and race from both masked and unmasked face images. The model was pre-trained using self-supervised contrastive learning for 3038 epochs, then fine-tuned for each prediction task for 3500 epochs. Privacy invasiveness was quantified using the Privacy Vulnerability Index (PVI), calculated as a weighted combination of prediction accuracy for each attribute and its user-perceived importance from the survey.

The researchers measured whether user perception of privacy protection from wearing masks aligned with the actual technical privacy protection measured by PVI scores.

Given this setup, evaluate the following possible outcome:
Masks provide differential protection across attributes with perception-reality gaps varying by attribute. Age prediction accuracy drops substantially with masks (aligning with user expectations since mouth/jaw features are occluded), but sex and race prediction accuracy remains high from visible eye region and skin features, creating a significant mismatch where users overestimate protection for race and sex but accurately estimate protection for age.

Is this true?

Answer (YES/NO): NO